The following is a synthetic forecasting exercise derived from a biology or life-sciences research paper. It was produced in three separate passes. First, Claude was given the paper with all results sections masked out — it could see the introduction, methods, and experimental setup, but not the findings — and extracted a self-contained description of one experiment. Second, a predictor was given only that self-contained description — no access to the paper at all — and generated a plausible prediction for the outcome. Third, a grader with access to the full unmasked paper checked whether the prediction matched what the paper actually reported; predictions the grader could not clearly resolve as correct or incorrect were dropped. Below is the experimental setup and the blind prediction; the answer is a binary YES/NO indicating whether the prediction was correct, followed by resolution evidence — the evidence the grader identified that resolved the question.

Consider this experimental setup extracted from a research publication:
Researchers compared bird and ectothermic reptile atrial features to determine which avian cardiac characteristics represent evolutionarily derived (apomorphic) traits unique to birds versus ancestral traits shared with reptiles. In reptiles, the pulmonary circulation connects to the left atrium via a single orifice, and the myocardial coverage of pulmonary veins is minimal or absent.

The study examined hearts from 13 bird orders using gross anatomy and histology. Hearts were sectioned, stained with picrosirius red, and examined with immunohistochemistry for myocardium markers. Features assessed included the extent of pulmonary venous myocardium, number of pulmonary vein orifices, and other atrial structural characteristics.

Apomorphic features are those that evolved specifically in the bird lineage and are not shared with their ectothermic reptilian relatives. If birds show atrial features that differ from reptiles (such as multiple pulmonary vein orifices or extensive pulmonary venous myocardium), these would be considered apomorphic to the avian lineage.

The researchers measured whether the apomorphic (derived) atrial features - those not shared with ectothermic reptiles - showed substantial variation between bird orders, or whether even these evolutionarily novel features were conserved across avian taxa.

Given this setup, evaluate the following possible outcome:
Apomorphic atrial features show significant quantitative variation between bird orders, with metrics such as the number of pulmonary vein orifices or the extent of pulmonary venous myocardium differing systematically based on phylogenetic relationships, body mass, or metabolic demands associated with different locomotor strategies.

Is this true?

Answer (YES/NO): NO